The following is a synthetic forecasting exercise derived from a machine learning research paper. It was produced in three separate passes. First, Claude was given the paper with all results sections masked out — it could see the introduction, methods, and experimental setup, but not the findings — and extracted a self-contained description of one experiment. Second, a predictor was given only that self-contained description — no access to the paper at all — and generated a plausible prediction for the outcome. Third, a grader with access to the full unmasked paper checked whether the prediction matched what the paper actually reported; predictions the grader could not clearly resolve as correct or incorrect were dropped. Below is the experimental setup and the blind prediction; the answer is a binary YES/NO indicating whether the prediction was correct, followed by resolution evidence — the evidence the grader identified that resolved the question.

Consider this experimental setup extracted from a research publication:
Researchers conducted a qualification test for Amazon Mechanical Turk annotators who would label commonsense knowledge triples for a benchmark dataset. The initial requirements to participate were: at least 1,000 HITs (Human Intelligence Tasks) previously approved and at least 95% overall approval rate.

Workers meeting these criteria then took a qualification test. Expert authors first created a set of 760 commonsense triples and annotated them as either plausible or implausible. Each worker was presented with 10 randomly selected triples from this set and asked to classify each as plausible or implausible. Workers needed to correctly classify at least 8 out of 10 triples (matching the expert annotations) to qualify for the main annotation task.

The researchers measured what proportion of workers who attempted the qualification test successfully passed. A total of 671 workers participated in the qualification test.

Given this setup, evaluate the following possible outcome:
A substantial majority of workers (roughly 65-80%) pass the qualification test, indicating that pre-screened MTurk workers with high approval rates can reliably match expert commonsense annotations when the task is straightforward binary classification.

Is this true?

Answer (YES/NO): NO